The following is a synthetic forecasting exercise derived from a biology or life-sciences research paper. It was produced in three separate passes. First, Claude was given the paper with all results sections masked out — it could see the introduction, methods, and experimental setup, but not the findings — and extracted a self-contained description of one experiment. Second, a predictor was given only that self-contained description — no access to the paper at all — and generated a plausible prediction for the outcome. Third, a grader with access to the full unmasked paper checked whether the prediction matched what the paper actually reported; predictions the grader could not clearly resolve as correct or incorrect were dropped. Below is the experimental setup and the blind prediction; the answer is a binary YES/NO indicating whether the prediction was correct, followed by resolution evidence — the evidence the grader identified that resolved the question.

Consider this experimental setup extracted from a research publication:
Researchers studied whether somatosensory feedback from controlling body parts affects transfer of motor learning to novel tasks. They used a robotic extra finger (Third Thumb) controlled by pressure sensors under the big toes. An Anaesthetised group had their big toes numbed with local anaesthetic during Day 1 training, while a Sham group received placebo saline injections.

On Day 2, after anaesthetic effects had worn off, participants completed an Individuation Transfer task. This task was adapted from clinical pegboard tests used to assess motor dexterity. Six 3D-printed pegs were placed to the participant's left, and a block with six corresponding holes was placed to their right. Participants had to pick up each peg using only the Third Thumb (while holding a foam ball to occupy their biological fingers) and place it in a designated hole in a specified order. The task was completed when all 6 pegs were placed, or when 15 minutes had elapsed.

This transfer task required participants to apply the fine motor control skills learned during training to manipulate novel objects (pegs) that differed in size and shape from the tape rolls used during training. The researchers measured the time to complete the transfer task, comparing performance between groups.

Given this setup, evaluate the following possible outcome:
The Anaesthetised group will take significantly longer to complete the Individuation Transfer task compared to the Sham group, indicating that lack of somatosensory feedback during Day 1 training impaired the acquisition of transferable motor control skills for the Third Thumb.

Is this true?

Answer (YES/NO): NO